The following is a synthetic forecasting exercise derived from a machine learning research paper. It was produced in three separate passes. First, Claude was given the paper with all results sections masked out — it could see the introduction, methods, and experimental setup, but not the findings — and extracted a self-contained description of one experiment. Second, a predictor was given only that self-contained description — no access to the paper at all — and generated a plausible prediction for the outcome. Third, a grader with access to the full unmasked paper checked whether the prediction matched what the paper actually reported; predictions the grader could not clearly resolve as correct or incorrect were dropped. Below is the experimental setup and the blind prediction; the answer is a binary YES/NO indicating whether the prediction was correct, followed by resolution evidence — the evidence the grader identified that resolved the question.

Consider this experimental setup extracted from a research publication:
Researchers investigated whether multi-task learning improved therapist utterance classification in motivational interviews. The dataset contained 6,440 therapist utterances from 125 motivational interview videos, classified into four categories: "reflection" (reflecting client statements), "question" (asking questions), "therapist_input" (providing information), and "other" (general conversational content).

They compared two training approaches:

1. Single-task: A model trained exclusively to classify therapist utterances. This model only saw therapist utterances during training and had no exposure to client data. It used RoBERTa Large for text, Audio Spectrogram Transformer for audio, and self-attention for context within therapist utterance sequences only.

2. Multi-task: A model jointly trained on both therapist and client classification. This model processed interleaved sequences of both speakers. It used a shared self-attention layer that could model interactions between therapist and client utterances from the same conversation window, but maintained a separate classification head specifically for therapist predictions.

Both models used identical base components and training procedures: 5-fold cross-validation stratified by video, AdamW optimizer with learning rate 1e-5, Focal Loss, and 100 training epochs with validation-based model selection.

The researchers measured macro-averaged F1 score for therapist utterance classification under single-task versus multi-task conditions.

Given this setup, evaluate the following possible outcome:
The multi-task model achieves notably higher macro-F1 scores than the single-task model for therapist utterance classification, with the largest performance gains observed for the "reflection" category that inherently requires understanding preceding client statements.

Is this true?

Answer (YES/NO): YES